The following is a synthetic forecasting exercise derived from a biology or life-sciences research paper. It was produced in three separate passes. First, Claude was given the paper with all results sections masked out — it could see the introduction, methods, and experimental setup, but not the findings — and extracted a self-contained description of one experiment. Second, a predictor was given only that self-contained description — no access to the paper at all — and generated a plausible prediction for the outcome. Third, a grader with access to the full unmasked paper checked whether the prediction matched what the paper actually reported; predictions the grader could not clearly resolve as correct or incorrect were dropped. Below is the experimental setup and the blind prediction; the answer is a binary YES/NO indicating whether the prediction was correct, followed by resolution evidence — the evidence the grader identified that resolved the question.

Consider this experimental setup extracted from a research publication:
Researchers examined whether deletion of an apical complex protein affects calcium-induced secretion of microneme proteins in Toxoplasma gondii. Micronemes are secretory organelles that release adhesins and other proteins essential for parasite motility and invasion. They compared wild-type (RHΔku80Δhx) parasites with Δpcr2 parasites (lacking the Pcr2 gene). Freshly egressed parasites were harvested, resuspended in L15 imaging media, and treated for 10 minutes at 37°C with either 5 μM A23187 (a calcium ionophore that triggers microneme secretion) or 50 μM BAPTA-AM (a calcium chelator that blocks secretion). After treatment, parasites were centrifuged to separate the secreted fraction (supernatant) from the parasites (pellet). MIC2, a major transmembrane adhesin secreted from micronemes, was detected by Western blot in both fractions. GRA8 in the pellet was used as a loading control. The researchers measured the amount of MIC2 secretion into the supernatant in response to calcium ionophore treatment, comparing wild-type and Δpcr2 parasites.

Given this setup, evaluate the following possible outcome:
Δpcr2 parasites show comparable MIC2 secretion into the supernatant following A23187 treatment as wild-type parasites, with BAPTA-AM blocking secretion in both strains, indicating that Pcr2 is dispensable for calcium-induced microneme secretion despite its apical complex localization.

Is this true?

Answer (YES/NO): YES